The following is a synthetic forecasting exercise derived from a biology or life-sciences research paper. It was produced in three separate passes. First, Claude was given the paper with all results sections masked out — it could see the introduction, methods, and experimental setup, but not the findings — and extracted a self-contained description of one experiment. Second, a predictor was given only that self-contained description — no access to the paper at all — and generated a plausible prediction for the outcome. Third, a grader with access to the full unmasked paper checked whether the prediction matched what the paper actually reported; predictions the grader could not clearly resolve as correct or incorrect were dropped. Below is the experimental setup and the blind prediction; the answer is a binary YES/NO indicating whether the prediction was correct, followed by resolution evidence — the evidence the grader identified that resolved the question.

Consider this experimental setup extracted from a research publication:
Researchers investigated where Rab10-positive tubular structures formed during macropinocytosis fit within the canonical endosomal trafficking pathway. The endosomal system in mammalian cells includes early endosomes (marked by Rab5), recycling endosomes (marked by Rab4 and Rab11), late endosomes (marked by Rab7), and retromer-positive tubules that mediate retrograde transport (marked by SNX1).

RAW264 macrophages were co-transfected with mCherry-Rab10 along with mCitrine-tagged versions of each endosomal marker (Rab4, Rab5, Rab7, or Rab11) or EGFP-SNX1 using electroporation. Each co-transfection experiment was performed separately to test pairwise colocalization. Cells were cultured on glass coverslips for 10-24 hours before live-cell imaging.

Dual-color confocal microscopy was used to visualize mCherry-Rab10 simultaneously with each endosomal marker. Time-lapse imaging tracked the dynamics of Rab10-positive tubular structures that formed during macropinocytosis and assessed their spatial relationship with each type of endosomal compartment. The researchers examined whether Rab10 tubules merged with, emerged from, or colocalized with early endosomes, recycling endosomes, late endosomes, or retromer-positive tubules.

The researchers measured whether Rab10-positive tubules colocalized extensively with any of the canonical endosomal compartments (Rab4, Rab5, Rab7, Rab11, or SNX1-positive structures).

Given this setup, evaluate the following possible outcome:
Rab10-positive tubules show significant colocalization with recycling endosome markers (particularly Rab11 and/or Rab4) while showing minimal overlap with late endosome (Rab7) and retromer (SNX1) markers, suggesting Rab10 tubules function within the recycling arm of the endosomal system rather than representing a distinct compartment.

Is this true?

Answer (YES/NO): NO